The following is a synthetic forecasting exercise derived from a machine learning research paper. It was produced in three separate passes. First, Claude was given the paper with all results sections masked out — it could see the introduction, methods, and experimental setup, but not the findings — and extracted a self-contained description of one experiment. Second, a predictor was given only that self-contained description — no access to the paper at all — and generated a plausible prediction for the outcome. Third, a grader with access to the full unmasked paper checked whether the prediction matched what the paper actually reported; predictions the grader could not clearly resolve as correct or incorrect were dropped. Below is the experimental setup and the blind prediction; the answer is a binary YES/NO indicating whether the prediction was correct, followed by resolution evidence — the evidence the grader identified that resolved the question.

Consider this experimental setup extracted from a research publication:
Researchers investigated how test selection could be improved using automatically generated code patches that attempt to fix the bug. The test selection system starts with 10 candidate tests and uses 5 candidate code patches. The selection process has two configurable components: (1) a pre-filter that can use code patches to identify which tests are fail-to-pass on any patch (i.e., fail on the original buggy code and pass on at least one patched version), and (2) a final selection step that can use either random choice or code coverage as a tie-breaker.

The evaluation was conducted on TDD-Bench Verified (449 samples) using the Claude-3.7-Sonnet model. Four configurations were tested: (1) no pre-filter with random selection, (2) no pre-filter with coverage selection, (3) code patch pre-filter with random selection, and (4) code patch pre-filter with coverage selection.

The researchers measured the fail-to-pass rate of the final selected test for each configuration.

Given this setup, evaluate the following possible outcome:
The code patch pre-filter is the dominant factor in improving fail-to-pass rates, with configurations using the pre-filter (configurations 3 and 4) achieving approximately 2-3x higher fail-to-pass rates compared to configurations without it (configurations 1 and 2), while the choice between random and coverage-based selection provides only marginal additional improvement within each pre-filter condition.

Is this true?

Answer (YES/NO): NO